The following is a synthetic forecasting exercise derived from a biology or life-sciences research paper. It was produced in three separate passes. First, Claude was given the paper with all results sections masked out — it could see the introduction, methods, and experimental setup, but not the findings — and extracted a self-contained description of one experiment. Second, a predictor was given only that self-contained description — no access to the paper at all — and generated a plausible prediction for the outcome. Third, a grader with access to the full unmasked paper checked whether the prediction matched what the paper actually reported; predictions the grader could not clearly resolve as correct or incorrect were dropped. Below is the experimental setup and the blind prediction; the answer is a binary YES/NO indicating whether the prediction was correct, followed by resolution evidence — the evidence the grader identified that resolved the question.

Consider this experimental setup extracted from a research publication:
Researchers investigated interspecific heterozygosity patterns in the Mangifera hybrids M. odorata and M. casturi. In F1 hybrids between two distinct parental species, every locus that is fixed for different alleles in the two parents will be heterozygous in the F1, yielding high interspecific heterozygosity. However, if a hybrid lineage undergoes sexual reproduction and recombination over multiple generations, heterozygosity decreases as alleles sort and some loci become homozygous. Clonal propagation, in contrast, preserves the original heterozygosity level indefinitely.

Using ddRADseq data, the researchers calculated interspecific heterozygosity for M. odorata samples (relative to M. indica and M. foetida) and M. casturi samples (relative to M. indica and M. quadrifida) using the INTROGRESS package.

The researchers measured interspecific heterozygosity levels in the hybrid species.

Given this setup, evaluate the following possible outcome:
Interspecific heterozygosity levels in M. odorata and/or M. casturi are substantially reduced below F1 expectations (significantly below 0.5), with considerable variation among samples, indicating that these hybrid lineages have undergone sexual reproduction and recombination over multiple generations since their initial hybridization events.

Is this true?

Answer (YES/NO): NO